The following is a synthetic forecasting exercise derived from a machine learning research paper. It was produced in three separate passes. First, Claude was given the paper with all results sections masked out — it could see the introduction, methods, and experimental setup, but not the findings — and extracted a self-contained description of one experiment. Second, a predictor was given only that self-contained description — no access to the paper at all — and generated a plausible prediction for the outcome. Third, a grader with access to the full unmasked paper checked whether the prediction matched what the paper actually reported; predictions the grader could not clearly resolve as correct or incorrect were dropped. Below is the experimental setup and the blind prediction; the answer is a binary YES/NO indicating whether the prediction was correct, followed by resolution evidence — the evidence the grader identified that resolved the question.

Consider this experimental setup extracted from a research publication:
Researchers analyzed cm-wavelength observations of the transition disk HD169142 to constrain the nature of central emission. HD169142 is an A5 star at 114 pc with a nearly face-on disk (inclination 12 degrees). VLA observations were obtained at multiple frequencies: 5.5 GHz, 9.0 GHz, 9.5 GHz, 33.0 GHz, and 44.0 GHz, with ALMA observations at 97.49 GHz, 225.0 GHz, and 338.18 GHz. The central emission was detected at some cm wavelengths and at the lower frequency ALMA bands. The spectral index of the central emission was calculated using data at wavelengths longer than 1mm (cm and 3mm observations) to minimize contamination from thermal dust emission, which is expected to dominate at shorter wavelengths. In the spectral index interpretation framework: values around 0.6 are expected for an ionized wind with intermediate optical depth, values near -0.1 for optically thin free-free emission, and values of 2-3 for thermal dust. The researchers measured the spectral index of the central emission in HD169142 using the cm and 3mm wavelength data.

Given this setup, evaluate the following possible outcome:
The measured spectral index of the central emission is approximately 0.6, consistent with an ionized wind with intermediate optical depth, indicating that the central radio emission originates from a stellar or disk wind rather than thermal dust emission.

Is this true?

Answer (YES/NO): YES